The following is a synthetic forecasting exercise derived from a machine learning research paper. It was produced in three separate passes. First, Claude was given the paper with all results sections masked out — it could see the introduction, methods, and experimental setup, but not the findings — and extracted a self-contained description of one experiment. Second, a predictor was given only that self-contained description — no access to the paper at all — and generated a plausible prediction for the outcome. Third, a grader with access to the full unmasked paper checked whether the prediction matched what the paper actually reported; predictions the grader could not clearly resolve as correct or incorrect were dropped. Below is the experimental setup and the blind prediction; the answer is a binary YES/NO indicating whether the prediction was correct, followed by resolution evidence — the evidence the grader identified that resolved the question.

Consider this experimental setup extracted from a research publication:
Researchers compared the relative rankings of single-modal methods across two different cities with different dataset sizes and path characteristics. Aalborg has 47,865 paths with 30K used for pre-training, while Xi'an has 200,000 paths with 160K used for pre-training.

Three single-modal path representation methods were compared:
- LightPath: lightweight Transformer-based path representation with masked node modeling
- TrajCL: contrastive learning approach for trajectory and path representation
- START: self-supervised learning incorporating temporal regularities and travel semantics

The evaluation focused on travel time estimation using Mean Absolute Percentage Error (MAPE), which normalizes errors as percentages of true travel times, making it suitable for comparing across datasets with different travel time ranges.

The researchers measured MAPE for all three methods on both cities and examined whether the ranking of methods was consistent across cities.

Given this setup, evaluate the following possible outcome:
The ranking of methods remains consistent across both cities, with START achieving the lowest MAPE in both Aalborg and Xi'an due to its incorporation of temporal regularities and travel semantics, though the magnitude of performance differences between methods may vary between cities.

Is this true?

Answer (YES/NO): NO